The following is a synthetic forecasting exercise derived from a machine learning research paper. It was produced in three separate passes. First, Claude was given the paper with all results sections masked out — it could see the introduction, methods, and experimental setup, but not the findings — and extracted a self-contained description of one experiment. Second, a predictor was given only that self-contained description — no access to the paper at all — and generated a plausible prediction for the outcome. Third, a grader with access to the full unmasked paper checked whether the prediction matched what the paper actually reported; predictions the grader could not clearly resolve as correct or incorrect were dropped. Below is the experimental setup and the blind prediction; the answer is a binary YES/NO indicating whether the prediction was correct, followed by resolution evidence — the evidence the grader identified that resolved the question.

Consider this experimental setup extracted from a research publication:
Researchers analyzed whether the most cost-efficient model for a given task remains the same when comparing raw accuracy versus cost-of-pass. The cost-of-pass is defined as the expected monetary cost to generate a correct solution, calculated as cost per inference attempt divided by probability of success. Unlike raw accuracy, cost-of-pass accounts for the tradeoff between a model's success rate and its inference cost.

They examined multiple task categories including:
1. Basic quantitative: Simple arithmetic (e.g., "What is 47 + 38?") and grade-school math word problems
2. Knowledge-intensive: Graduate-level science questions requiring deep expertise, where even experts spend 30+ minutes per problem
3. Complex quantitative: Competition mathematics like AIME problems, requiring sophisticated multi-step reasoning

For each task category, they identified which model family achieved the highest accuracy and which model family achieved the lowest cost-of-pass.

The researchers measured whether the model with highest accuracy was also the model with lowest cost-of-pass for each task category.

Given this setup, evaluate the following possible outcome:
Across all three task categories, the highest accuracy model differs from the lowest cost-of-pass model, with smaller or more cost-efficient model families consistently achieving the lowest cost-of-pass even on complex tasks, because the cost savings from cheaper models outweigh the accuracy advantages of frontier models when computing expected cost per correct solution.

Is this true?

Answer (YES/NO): NO